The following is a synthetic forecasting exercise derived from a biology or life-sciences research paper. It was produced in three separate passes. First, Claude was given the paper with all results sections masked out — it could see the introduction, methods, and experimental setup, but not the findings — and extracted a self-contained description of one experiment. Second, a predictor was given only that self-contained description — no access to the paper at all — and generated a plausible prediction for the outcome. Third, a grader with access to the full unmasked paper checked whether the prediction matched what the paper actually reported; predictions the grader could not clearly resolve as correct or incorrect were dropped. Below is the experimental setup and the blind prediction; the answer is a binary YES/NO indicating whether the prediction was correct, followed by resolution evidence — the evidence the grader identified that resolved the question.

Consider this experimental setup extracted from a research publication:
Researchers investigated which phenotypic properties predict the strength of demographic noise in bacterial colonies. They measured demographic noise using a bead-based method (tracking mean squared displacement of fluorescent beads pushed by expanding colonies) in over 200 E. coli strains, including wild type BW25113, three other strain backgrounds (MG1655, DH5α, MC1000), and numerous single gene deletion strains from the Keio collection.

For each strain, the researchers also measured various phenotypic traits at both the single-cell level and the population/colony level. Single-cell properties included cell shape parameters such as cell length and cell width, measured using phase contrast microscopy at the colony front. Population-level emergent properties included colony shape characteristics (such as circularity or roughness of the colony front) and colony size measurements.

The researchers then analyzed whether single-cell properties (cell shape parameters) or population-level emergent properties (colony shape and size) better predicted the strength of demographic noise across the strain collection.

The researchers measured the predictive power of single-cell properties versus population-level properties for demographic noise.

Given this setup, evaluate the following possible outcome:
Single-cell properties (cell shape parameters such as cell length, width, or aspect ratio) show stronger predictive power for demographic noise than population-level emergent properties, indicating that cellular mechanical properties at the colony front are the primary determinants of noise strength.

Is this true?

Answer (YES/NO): NO